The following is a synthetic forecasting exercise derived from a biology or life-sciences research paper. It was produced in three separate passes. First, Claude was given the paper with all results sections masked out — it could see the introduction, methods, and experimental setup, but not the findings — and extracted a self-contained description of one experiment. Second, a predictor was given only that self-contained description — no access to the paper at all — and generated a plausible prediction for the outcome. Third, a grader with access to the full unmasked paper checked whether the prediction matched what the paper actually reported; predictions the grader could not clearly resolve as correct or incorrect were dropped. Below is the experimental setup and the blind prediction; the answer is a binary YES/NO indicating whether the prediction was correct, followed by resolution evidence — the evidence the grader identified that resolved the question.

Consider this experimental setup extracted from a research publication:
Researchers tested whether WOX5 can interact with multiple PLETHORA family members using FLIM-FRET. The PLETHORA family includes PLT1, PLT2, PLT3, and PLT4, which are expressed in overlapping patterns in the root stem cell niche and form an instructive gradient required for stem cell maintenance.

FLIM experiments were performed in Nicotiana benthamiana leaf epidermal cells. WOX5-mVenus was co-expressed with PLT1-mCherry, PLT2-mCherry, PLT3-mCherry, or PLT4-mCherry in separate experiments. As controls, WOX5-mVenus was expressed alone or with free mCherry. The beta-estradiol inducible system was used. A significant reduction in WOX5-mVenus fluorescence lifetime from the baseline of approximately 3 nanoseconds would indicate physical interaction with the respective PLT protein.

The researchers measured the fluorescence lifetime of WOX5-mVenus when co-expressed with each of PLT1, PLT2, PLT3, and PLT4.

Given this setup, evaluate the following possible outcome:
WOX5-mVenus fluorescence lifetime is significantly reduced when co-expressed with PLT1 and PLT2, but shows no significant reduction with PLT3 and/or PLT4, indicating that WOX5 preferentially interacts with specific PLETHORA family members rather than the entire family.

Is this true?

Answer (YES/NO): NO